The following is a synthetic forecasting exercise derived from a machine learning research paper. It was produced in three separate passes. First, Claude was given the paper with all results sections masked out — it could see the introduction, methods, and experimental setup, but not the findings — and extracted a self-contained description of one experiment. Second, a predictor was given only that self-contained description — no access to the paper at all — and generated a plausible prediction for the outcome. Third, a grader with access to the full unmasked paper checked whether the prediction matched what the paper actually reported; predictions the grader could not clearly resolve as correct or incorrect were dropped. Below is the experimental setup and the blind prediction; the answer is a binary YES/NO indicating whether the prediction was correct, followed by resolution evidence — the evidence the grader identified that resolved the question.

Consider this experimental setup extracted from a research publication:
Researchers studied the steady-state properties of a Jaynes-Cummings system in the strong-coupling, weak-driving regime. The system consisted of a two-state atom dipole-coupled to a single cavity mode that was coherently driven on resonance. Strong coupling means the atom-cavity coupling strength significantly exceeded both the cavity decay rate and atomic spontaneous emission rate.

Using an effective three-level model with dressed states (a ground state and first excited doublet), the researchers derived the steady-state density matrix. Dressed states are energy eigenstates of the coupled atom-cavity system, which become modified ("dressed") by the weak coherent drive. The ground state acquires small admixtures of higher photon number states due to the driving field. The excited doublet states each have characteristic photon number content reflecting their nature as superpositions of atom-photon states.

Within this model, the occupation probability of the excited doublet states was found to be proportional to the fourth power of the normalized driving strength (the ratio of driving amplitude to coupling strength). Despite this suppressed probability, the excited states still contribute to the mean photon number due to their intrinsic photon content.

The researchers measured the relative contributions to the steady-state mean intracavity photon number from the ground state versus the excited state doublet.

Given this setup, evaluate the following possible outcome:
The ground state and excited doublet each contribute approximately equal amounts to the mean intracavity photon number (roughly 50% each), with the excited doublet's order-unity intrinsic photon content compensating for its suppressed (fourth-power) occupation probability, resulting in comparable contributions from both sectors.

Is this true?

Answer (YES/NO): YES